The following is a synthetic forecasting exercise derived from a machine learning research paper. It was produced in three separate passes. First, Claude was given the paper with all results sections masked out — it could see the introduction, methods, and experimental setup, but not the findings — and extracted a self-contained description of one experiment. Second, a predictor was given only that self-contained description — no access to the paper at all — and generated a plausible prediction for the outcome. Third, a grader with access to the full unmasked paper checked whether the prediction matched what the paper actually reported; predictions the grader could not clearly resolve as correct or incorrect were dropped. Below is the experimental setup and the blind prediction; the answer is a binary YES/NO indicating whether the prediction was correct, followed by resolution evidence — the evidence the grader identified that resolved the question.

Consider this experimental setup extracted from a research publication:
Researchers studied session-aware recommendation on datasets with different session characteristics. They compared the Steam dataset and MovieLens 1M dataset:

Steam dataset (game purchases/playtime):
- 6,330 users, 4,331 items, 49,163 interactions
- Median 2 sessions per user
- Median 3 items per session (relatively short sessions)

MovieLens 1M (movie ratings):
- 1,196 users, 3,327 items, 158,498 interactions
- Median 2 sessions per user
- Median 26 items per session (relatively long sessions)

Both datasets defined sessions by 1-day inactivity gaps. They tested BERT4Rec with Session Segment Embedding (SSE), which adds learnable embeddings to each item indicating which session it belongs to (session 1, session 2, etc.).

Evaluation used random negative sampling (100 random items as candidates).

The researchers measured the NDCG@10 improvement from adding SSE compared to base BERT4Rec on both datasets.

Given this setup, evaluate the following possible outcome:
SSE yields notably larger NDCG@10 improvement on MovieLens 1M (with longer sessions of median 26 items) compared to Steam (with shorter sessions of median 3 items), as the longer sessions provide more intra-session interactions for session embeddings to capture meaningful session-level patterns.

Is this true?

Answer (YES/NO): YES